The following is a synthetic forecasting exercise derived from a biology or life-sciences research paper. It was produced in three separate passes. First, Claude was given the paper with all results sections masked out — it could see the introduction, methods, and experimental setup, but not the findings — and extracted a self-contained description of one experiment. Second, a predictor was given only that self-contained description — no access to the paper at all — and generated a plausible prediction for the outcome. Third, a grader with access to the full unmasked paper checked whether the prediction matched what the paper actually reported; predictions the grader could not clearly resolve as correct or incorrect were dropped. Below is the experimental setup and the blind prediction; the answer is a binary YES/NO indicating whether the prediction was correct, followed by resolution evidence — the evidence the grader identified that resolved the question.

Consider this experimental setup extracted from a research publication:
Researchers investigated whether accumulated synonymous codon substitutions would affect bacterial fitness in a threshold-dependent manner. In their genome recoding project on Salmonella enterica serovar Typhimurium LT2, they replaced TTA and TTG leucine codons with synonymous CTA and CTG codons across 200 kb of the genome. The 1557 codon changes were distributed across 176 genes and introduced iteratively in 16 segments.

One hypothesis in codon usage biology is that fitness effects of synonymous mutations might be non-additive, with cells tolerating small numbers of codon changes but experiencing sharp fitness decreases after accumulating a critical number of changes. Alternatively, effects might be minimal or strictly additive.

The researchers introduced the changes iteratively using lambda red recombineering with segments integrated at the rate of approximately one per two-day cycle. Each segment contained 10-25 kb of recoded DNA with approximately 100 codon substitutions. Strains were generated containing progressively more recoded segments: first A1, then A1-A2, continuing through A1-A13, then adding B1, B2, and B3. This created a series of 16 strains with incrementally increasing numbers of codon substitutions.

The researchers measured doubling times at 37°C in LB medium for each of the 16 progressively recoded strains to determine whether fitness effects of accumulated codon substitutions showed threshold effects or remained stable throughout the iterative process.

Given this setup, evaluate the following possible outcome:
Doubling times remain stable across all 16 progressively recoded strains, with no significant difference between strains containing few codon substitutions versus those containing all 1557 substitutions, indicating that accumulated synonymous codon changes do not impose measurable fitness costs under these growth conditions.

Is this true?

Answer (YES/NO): YES